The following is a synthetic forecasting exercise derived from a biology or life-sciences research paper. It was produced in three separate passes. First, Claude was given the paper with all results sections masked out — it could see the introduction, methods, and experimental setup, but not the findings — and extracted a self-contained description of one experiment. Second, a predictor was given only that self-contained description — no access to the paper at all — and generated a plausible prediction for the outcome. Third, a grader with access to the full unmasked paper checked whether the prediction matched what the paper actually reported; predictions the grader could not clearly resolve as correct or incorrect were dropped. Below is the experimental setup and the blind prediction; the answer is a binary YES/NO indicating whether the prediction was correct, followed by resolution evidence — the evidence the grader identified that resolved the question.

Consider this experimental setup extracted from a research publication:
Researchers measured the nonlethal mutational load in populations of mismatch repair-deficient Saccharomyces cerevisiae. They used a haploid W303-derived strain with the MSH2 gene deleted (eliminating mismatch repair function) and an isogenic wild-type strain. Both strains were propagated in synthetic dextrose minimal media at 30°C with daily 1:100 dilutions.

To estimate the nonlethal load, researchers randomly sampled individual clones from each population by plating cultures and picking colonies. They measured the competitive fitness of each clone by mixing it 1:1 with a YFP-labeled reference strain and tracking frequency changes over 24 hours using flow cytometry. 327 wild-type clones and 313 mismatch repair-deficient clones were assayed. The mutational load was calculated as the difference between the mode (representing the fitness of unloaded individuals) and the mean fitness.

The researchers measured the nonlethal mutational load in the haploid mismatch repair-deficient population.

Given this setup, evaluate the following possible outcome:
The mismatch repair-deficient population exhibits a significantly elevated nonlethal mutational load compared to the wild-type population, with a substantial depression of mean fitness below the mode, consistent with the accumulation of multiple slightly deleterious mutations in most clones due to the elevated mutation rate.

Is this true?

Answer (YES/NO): YES